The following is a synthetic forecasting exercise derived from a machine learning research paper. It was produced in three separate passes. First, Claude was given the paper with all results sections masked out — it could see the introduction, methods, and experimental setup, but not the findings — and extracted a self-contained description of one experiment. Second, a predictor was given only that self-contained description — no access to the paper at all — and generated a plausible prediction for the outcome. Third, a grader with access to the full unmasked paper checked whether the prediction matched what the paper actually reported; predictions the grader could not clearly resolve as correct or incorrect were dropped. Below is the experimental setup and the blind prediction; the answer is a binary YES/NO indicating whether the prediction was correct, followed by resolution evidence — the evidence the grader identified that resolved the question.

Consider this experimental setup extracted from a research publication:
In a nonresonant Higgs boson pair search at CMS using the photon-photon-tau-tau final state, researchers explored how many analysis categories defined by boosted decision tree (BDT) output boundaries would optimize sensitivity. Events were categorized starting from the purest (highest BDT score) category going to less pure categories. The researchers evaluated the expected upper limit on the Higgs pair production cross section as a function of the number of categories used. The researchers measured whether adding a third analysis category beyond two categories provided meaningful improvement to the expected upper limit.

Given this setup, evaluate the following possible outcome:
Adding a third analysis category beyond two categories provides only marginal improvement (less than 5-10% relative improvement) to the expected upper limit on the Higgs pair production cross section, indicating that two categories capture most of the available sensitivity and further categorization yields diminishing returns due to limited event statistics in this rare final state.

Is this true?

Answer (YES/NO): YES